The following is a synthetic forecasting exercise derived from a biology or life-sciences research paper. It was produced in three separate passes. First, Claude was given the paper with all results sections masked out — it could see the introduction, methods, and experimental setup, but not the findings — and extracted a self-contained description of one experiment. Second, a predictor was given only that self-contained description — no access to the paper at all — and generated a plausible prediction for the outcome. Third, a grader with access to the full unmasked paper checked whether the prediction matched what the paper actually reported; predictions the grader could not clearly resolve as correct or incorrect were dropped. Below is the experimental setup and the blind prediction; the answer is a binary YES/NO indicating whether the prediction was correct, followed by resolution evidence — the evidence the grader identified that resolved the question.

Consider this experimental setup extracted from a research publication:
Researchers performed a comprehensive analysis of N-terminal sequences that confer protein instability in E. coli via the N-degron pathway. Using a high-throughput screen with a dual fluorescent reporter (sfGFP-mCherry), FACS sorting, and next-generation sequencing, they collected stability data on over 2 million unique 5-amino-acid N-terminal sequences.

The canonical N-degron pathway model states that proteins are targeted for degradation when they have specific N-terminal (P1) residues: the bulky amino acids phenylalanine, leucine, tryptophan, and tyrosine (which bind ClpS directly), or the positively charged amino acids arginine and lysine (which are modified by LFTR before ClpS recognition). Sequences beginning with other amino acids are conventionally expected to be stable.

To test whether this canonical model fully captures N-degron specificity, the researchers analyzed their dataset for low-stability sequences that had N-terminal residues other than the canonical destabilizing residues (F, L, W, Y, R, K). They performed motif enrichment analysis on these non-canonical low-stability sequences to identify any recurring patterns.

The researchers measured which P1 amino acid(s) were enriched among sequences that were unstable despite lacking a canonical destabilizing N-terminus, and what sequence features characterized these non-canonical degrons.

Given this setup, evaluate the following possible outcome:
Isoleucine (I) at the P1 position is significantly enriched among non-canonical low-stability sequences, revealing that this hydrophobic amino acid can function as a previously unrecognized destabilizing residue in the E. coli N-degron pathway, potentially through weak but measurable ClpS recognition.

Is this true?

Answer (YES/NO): NO